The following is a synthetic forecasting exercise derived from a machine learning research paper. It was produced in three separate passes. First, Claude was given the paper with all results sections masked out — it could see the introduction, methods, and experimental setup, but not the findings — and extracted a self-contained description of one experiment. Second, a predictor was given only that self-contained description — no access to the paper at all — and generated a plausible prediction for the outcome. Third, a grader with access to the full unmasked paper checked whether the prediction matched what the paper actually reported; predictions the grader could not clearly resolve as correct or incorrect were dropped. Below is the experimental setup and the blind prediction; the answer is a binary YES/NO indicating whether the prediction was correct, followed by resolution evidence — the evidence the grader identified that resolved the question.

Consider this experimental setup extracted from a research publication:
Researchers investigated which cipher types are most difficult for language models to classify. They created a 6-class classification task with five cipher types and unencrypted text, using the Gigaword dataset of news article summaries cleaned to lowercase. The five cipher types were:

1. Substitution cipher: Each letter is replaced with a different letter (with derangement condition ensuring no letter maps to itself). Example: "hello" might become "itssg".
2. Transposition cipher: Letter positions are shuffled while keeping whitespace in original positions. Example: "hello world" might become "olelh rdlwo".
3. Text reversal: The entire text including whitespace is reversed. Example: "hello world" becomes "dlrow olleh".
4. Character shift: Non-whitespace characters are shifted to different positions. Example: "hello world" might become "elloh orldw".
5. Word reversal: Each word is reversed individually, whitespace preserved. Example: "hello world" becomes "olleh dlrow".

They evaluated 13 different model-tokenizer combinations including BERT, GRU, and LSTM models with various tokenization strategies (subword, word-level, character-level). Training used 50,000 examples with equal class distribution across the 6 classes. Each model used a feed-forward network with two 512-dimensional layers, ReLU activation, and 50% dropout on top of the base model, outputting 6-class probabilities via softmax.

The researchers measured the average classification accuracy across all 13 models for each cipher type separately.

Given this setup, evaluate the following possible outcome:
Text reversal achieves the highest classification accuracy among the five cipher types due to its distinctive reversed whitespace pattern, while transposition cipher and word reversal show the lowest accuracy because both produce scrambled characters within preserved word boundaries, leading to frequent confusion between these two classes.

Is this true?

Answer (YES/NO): NO